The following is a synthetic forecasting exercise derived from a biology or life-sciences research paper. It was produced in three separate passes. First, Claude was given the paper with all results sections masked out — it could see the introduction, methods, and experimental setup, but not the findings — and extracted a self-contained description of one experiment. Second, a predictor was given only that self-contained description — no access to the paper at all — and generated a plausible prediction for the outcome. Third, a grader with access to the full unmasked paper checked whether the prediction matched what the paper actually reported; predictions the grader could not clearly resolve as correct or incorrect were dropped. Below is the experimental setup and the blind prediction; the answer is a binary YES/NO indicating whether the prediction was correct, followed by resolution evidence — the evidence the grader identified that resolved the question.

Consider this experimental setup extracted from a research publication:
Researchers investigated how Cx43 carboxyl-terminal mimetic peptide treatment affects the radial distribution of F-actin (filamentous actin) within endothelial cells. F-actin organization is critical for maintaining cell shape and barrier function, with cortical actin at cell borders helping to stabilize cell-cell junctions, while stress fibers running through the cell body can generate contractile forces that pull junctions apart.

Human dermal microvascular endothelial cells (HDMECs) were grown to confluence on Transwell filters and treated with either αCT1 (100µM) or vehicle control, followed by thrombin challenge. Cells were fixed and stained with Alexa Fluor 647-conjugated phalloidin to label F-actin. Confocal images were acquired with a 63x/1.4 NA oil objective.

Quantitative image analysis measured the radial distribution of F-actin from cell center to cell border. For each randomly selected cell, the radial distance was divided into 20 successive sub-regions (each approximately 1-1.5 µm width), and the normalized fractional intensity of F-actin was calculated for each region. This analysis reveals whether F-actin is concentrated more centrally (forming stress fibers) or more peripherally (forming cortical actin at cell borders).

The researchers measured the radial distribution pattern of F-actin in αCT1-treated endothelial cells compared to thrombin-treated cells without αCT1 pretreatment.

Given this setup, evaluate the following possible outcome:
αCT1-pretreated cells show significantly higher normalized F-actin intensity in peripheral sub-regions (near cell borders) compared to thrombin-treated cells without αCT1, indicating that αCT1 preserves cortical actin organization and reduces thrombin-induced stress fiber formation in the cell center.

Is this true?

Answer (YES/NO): YES